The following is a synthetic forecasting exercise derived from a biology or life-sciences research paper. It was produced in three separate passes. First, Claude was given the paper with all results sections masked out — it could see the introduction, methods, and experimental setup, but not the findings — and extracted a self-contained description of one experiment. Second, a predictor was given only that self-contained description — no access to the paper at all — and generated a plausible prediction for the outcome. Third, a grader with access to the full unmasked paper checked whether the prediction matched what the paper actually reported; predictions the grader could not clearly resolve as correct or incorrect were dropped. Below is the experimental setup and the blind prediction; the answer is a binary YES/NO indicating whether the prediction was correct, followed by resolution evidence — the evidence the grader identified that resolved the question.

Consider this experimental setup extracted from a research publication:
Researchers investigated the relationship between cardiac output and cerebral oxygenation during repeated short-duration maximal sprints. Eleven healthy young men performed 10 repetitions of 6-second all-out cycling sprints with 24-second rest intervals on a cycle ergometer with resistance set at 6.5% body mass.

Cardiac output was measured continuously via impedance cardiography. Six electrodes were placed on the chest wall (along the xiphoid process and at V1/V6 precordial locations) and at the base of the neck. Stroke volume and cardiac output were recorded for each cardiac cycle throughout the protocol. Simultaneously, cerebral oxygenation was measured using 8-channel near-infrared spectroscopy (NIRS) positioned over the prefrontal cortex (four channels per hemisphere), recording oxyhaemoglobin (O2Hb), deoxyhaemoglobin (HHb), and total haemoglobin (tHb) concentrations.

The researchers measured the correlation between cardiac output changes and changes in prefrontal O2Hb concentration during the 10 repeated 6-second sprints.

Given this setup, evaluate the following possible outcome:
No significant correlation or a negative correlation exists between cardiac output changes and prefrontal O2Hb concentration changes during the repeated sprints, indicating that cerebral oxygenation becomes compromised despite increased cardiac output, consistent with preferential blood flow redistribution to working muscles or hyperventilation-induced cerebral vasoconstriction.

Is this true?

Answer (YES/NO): NO